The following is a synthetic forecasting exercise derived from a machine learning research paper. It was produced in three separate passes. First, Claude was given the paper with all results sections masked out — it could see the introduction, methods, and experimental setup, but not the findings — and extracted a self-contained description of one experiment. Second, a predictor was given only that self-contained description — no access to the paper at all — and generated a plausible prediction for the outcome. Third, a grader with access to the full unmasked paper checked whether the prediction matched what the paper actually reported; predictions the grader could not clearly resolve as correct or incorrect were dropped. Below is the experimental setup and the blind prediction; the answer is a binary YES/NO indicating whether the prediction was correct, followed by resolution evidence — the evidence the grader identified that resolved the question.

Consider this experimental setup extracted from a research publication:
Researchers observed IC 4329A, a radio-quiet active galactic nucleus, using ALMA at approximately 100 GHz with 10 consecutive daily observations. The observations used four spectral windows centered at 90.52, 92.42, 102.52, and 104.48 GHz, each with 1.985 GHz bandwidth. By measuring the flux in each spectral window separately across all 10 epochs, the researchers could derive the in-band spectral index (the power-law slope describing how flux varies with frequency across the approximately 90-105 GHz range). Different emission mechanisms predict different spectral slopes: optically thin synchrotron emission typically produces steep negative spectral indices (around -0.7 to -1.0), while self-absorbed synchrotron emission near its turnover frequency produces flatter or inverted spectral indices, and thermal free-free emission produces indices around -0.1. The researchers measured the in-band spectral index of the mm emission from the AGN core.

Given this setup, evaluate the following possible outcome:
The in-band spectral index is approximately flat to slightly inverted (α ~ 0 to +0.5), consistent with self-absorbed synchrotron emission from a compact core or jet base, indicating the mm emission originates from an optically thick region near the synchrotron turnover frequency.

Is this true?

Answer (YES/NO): NO